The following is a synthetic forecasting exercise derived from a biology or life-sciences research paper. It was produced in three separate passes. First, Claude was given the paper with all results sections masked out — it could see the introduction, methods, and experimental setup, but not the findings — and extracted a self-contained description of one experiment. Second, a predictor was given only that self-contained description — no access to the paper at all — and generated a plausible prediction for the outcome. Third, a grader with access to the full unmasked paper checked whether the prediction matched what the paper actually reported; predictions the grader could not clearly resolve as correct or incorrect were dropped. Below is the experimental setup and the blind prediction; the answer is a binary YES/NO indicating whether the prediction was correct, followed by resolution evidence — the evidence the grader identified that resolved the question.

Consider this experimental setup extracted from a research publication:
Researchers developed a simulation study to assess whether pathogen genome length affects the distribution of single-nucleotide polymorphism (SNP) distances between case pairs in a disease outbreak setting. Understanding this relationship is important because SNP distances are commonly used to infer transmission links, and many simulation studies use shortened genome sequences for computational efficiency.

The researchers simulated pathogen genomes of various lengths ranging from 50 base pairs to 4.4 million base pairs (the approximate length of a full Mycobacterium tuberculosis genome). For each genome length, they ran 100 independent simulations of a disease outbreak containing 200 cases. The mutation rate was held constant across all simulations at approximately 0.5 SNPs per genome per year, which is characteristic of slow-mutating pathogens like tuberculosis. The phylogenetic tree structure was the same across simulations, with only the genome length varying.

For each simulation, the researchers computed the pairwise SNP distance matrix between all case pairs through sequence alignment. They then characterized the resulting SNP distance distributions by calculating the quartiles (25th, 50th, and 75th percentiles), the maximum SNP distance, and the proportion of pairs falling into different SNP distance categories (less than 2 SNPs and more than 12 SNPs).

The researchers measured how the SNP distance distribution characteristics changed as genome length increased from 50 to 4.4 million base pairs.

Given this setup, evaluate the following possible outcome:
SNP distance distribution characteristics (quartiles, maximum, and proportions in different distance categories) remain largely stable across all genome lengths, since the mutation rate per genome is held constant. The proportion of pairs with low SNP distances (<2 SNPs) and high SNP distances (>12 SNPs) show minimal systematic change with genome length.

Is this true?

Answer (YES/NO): YES